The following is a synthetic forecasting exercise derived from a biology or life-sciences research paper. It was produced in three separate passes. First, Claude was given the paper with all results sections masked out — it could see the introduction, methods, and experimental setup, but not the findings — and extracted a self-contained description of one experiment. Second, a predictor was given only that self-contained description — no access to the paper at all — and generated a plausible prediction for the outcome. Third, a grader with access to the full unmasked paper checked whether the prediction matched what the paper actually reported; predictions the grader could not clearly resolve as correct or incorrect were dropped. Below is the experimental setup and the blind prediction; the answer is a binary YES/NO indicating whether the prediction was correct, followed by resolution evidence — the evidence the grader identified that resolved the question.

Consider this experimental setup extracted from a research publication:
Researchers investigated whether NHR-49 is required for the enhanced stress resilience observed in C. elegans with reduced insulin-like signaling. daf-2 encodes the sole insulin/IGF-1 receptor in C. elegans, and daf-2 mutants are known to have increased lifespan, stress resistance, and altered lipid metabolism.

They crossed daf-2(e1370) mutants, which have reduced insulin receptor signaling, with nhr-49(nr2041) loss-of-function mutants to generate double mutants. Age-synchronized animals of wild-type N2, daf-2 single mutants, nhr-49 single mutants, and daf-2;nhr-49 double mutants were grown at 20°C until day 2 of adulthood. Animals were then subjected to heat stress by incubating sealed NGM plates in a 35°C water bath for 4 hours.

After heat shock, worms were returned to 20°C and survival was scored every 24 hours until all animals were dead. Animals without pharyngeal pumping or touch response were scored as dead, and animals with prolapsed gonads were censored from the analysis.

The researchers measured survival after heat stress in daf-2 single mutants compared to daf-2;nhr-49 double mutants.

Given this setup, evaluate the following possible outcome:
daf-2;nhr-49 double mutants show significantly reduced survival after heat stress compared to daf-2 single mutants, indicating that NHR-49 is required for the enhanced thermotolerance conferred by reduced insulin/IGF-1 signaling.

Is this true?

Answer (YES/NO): YES